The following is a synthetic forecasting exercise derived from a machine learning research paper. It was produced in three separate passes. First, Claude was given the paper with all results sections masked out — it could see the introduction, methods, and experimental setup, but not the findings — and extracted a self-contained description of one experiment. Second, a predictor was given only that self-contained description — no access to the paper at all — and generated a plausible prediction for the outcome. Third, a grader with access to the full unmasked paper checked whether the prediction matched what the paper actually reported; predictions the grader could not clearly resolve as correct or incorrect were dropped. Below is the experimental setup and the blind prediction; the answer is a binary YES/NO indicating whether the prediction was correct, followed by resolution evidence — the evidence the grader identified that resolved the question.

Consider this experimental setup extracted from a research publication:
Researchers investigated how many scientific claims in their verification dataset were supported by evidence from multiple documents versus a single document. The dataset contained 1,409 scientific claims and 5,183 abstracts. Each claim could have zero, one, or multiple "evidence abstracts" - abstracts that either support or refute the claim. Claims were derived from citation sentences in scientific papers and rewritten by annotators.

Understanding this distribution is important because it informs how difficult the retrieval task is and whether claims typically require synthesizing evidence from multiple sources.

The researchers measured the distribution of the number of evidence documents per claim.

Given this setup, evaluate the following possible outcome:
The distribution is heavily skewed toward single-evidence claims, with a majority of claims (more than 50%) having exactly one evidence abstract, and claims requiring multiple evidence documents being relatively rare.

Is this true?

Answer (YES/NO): YES